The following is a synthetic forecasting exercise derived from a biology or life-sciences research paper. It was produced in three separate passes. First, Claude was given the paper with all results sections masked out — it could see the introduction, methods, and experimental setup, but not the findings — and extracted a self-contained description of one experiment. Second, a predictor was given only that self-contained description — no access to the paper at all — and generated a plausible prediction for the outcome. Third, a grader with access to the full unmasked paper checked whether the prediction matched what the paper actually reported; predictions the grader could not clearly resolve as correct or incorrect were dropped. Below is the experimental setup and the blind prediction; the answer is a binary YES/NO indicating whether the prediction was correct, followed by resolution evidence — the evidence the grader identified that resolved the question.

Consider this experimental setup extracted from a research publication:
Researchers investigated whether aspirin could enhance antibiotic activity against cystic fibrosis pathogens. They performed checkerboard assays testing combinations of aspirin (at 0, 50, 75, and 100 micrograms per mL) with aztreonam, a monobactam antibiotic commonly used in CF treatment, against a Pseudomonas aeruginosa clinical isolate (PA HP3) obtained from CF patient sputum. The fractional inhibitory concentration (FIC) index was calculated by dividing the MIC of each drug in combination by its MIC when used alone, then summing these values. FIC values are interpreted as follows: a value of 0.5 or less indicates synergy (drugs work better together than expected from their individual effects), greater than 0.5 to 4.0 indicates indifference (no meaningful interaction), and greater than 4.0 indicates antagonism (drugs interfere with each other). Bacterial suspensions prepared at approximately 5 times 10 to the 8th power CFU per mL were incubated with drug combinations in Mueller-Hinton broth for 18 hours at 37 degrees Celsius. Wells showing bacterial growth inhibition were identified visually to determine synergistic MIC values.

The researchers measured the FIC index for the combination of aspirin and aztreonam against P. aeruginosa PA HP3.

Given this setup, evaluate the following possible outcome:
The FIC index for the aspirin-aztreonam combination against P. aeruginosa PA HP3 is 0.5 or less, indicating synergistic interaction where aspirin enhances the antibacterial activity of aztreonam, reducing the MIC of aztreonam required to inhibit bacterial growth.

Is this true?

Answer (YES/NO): NO